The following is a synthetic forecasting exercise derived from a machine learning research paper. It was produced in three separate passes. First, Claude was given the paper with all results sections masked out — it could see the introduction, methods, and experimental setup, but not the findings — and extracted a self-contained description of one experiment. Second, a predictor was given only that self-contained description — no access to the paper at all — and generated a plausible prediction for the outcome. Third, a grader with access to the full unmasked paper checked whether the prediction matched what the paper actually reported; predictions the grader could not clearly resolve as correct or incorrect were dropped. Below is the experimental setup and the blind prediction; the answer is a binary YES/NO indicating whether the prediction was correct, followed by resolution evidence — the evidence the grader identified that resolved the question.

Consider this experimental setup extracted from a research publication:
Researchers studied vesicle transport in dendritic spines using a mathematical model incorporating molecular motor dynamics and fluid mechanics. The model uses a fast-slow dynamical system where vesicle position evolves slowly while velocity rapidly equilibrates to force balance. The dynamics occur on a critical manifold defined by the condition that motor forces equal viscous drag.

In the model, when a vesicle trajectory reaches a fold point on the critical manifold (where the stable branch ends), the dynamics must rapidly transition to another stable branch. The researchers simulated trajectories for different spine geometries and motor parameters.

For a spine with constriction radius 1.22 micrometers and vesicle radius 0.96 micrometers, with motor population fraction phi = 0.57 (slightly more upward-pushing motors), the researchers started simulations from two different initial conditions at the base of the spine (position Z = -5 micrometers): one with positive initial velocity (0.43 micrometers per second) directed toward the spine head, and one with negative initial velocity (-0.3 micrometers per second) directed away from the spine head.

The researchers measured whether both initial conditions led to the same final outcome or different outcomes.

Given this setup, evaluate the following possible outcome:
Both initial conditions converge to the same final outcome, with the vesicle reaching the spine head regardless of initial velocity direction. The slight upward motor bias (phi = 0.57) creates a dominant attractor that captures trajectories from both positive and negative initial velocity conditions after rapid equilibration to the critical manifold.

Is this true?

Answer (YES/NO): NO